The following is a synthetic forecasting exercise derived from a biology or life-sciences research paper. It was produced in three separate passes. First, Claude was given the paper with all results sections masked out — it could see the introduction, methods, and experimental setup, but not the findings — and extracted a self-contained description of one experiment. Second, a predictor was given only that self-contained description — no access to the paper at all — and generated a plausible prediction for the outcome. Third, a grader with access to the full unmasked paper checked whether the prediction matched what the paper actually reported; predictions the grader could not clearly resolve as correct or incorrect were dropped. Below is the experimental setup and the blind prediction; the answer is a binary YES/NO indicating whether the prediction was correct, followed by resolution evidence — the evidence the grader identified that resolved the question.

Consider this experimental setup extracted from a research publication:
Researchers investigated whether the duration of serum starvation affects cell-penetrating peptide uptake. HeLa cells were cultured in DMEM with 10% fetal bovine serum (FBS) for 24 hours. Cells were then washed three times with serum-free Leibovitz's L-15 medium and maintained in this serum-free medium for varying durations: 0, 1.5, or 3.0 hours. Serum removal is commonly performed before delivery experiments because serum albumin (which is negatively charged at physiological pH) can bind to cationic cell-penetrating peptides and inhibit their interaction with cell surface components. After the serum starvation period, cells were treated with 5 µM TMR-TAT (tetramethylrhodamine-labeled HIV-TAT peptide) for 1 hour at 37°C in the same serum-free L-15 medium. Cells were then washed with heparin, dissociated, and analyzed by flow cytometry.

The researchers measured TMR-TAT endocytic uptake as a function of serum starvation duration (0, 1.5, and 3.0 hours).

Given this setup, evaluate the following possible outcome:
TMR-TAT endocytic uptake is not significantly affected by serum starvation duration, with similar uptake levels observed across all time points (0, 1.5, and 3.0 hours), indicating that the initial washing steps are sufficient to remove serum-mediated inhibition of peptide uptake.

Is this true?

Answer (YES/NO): NO